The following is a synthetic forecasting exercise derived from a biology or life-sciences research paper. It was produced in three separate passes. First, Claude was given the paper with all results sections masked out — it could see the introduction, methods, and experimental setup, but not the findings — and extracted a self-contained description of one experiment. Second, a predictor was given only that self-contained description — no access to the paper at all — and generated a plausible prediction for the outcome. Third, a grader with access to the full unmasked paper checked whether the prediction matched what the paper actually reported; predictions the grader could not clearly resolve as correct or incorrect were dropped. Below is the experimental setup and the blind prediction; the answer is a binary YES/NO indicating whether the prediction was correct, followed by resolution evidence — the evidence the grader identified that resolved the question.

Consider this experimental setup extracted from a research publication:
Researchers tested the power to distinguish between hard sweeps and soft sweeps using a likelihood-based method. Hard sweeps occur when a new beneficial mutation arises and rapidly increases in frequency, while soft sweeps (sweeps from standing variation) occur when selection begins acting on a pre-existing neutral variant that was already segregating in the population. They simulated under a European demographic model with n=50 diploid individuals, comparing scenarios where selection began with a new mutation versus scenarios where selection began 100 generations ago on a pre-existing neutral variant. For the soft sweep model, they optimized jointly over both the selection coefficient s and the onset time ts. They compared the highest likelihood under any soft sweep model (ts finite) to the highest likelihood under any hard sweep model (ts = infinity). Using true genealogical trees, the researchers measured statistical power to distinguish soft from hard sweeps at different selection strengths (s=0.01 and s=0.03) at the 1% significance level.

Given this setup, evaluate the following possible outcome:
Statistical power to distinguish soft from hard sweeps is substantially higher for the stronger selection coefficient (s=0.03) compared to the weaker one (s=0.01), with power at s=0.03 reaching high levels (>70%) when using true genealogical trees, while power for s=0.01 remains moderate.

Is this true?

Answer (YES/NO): YES